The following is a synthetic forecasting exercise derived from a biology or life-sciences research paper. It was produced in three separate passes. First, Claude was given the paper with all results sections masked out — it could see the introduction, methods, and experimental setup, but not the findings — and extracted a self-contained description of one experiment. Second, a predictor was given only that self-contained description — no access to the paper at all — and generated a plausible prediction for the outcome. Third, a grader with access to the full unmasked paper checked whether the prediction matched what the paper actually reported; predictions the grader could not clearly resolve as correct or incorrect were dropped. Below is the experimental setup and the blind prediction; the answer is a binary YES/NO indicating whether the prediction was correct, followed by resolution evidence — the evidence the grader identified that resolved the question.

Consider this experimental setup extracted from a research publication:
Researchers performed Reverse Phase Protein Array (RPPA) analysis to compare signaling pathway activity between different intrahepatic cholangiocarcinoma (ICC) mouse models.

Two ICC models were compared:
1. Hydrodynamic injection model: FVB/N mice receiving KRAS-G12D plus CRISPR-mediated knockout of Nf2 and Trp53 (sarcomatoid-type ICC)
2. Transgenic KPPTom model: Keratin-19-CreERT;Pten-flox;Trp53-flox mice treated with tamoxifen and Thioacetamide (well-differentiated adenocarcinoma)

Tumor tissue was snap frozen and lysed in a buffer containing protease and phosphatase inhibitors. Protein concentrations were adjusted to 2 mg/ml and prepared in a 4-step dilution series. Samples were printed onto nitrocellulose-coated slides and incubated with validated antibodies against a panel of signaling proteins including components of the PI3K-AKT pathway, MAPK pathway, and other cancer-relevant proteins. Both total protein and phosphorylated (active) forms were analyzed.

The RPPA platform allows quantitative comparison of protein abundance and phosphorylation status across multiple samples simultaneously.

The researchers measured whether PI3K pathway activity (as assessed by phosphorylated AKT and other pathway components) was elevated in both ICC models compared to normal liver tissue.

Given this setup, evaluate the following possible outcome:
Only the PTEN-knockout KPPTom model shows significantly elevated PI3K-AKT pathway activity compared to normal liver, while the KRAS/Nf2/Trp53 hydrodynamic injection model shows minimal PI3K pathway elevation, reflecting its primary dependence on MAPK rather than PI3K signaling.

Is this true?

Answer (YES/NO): NO